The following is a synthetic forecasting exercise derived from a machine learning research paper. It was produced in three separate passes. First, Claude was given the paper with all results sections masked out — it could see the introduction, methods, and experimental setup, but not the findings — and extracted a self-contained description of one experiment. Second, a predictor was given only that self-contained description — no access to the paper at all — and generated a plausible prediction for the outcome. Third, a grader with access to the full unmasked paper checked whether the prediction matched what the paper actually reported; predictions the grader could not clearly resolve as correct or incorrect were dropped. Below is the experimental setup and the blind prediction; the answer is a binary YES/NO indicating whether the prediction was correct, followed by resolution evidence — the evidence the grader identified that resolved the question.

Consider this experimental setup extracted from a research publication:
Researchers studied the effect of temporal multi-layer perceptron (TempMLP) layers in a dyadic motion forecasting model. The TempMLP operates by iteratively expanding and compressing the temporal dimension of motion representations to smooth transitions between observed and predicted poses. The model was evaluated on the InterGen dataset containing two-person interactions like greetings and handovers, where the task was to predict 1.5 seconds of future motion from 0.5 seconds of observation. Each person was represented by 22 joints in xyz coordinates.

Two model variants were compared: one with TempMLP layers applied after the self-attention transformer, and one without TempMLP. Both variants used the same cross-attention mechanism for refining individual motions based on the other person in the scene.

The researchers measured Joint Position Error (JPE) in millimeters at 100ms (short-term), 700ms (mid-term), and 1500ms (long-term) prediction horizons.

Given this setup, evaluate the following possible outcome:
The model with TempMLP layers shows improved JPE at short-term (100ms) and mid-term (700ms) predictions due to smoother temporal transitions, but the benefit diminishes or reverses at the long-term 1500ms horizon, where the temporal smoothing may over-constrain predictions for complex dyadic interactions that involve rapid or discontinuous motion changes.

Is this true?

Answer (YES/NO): YES